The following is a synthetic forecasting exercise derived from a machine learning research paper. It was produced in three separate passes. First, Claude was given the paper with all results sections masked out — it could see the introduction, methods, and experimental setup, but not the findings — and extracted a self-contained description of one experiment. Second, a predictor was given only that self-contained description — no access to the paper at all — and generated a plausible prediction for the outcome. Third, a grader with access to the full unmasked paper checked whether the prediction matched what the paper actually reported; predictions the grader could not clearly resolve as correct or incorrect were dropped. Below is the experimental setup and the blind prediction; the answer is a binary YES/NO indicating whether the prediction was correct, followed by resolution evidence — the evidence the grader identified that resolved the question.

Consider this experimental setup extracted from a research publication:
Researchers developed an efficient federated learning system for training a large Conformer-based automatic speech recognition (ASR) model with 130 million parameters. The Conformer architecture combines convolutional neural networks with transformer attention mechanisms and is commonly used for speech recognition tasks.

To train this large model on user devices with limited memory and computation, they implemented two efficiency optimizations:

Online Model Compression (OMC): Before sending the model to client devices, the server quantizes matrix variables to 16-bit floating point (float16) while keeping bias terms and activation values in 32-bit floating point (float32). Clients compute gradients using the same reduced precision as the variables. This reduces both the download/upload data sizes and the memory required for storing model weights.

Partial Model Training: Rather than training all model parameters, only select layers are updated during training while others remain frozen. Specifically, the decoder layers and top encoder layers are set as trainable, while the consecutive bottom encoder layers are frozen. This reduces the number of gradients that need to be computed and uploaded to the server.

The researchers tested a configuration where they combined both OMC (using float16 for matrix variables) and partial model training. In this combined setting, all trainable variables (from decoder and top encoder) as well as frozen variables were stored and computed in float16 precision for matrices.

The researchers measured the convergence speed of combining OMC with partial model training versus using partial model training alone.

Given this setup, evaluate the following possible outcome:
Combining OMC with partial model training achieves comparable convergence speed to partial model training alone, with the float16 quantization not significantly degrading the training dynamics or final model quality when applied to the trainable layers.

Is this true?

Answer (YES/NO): NO